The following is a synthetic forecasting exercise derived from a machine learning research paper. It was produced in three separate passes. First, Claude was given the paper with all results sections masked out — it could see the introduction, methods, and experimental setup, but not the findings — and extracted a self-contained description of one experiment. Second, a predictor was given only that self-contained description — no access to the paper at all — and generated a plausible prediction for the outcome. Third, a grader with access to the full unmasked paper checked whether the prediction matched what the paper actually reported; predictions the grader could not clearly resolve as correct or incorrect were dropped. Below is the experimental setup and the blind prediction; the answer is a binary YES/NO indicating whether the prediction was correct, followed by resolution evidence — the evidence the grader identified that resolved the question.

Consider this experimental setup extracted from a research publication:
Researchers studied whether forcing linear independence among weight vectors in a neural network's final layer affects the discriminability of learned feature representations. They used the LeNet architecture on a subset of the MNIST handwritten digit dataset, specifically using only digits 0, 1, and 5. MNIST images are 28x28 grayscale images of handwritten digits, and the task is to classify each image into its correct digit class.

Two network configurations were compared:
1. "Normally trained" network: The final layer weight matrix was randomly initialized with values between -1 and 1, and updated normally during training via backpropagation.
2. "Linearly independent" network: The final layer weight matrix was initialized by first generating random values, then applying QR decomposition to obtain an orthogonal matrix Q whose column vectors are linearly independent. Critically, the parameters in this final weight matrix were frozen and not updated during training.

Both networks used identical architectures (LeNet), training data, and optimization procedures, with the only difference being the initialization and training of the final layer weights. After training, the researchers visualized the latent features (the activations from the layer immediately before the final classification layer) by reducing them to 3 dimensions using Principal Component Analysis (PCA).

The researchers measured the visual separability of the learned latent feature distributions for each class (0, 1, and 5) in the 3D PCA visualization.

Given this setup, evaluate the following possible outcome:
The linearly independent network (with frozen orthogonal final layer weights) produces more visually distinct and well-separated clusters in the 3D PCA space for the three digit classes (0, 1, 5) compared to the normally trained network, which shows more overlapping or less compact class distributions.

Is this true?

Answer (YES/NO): YES